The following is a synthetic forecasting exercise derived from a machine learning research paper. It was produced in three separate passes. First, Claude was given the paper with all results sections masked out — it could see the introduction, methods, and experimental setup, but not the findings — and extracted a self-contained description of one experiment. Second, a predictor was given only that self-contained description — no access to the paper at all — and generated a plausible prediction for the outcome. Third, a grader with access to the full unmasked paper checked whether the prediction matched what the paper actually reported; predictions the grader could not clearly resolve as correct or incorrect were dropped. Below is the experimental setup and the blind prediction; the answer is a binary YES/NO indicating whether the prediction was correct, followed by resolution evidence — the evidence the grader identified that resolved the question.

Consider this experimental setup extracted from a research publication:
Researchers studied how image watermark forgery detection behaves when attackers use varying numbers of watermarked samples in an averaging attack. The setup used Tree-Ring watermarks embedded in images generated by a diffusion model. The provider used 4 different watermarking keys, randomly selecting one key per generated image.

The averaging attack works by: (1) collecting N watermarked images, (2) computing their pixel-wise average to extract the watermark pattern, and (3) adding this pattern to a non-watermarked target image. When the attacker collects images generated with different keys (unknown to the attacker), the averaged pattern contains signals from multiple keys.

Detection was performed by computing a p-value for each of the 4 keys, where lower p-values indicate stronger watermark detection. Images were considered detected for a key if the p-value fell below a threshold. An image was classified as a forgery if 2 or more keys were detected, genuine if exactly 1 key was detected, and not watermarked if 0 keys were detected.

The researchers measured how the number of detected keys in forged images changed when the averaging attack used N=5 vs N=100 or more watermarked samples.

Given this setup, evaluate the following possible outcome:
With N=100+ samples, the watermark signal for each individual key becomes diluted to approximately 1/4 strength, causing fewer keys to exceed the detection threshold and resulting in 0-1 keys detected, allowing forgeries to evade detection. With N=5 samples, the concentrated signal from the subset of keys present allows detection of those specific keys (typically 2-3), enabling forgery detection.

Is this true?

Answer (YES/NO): NO